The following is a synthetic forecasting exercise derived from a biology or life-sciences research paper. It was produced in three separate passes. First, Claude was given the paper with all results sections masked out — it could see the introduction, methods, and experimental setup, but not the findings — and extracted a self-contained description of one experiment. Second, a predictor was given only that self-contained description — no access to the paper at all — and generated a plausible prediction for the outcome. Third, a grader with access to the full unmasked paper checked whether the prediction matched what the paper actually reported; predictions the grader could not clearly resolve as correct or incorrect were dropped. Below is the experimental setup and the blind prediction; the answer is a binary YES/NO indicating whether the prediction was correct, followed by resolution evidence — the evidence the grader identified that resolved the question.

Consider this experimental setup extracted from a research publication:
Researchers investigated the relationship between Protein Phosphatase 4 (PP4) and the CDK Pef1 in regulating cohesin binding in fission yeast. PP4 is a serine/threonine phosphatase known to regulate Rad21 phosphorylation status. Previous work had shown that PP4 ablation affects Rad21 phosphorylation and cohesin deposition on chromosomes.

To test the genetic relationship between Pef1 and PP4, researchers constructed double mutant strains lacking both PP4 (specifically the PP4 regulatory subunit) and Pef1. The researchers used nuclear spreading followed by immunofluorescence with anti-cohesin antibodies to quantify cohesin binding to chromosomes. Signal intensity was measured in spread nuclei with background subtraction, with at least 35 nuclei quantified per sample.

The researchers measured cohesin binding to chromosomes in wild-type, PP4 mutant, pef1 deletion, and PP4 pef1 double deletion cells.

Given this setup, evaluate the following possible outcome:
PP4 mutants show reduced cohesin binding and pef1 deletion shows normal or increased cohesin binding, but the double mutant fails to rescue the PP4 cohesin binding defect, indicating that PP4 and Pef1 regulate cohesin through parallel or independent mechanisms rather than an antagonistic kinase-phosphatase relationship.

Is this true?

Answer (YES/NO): NO